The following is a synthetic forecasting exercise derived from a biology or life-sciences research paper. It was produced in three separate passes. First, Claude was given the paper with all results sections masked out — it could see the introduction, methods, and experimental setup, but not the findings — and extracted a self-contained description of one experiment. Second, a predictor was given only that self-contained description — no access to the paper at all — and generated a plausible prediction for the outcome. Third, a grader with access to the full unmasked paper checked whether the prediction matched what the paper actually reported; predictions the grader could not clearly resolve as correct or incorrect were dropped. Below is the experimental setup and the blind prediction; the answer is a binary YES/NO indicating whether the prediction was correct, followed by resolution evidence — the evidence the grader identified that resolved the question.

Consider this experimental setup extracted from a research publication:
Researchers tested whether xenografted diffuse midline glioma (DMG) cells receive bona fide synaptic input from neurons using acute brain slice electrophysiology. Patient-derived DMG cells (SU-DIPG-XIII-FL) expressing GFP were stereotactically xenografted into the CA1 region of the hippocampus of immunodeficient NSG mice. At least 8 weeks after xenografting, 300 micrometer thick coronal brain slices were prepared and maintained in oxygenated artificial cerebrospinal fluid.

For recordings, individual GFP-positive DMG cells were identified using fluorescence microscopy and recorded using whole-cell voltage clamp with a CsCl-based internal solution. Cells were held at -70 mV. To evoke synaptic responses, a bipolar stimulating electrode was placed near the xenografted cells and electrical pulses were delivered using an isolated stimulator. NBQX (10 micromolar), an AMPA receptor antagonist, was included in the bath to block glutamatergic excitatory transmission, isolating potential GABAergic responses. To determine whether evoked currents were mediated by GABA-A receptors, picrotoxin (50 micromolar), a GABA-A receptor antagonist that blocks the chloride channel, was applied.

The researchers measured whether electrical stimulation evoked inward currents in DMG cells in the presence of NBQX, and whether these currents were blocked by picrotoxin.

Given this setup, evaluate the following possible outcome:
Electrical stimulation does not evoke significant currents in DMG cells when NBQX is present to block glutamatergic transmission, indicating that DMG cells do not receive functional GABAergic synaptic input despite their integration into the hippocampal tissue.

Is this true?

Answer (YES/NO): NO